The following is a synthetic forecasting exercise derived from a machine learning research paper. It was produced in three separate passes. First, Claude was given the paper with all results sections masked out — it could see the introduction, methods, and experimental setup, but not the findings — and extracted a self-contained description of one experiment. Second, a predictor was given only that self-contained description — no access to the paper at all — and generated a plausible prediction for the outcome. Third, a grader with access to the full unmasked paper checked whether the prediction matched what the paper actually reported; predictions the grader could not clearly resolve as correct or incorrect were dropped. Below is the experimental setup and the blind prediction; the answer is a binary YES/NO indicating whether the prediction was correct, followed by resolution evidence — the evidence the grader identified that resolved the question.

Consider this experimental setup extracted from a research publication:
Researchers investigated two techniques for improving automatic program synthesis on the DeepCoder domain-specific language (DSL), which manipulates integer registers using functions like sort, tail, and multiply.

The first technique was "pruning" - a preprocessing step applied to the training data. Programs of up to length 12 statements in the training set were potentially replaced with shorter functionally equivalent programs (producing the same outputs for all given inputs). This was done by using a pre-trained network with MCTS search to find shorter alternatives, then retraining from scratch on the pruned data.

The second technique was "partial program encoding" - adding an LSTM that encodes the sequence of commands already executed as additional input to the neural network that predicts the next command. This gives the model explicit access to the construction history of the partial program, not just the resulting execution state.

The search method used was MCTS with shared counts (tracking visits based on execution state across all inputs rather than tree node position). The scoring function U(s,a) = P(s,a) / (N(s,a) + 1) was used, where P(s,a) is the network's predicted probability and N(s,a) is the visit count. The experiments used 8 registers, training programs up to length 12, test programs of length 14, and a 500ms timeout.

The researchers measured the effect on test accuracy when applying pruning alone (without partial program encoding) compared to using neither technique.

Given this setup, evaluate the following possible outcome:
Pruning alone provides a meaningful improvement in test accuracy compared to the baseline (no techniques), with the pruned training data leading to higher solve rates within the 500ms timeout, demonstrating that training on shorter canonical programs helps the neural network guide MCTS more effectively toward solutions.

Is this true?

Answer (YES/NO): NO